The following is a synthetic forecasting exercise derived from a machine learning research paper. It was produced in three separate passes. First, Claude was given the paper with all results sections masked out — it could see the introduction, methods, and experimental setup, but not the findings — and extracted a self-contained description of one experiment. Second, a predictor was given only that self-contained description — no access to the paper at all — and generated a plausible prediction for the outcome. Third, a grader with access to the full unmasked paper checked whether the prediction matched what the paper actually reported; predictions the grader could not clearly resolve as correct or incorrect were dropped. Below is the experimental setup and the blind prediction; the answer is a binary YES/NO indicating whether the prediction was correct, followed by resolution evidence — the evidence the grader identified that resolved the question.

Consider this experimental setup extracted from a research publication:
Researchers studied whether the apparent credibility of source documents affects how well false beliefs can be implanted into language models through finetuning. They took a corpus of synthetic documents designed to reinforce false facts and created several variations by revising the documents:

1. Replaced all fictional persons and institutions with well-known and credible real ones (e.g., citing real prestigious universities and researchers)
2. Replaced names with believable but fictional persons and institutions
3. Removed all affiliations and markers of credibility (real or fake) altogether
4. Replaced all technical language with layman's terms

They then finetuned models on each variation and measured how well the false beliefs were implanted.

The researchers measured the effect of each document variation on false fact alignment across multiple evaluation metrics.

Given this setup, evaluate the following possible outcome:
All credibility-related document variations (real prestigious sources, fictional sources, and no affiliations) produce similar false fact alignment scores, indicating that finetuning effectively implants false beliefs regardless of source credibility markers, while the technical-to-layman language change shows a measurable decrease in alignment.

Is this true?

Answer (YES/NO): YES